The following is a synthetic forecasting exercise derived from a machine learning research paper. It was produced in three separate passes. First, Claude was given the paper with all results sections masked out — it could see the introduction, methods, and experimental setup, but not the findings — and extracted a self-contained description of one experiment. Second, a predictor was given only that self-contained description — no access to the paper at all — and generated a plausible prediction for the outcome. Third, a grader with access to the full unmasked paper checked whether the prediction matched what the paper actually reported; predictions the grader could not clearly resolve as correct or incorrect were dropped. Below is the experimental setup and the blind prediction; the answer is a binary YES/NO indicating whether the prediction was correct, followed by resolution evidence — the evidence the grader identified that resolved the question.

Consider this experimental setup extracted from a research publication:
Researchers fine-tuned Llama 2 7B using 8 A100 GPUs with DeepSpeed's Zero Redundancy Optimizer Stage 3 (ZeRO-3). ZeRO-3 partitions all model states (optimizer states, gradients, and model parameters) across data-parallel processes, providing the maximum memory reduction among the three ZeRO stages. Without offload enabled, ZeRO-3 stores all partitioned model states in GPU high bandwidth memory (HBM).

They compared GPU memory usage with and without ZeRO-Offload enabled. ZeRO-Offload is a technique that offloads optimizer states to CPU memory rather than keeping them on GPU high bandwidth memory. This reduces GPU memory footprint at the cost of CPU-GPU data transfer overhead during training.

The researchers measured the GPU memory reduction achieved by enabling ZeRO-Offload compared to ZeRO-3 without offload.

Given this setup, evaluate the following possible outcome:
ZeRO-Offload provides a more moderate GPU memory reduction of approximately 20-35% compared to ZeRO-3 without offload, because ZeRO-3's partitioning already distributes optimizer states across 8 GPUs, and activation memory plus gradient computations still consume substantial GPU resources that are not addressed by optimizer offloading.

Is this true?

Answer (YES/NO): NO